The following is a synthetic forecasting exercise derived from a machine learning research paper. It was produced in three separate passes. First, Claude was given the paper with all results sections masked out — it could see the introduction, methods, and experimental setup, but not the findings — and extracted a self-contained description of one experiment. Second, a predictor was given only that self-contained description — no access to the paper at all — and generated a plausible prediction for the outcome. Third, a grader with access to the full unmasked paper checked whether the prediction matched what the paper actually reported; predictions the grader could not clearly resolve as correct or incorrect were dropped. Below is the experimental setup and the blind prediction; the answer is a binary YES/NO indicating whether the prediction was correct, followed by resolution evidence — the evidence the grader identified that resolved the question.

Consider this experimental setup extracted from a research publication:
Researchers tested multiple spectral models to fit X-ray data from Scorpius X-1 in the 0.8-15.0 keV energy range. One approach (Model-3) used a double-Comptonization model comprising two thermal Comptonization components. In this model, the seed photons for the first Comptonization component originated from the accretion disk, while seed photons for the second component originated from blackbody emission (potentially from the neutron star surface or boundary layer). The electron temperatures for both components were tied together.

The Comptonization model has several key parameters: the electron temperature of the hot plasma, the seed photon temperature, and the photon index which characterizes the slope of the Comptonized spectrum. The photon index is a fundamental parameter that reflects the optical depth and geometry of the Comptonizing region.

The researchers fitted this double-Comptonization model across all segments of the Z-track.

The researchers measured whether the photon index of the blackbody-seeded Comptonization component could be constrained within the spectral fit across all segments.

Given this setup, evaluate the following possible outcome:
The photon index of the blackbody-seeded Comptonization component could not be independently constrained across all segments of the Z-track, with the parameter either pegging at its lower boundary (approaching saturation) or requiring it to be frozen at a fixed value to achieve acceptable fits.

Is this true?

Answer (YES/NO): YES